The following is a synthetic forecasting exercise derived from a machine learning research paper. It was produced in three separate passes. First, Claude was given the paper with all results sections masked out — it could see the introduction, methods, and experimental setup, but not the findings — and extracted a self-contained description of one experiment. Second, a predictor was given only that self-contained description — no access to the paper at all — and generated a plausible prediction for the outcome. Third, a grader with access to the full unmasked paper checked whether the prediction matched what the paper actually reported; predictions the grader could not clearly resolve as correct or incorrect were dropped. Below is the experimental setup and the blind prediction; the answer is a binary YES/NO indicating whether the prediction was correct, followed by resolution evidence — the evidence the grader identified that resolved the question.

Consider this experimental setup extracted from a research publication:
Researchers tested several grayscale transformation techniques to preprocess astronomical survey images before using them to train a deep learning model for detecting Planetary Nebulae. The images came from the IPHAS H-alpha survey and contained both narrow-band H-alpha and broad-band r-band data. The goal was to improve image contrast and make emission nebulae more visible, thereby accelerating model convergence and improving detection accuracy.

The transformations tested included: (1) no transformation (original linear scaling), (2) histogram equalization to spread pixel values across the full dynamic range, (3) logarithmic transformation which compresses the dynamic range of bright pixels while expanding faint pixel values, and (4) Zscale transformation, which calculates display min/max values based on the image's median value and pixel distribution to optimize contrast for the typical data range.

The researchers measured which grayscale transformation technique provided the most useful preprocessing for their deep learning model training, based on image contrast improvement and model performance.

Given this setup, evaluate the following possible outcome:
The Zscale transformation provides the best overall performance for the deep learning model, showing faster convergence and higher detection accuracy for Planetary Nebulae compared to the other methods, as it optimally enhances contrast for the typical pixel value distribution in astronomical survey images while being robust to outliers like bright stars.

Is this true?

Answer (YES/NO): YES